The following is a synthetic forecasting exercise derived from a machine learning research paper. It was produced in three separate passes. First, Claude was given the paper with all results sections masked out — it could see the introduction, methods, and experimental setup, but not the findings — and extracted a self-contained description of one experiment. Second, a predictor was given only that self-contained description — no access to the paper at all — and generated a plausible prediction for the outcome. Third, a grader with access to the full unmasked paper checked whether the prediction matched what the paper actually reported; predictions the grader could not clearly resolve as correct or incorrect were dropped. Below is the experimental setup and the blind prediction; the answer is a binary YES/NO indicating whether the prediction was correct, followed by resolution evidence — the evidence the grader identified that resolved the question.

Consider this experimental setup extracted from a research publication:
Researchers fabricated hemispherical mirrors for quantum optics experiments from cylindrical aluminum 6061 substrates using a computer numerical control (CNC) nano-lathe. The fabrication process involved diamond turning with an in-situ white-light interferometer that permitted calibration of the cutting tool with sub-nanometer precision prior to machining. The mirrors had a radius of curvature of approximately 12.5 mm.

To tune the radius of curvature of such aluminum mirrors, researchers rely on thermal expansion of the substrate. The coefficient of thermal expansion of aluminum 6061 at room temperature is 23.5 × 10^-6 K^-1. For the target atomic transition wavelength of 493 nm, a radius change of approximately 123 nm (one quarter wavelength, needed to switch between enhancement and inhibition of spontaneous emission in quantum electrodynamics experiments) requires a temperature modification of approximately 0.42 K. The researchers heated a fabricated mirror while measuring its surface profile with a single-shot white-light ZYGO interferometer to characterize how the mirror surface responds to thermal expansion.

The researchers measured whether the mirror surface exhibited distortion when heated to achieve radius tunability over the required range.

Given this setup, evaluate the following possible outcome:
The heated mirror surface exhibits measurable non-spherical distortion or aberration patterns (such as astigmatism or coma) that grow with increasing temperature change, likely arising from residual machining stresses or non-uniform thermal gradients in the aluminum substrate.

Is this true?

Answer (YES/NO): NO